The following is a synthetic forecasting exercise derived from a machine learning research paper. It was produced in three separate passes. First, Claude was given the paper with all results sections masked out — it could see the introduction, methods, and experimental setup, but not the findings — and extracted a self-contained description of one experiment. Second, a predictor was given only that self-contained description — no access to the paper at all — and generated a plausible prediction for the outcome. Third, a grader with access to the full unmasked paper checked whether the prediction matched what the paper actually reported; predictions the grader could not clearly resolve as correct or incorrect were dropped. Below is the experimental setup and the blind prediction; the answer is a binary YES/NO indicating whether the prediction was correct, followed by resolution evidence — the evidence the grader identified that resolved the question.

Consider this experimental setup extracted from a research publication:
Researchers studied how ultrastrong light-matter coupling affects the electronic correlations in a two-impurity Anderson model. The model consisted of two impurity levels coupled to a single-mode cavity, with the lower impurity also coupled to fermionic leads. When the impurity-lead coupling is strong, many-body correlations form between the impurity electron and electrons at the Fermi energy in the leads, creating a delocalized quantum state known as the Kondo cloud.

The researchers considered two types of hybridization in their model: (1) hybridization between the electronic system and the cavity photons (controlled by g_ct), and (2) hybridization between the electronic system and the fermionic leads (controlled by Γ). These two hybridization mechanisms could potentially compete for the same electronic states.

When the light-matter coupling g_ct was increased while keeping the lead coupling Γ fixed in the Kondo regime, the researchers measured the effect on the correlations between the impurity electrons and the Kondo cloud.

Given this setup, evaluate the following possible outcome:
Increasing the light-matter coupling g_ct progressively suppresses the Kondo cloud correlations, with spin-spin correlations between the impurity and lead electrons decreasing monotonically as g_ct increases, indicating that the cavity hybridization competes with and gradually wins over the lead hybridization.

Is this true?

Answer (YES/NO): NO